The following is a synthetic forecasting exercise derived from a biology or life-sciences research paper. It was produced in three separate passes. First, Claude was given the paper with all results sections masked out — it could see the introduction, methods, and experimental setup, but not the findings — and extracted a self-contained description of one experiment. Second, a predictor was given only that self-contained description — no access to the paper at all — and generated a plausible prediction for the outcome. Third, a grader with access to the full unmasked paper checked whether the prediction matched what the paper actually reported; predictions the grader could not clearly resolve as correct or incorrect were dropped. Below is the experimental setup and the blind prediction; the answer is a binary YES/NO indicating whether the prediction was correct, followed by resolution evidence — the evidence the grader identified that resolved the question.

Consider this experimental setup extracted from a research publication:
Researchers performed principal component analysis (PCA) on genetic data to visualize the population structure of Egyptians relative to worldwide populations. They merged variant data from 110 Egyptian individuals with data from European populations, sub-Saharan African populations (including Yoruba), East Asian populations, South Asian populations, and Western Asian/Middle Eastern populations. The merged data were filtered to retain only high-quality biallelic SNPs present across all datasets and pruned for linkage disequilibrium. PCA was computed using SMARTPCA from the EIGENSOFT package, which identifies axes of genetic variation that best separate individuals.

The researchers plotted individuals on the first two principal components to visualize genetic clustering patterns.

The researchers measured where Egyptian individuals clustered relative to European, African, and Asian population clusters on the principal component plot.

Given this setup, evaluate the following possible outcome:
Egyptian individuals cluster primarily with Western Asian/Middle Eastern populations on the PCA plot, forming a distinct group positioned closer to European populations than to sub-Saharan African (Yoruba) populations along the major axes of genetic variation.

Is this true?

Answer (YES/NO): NO